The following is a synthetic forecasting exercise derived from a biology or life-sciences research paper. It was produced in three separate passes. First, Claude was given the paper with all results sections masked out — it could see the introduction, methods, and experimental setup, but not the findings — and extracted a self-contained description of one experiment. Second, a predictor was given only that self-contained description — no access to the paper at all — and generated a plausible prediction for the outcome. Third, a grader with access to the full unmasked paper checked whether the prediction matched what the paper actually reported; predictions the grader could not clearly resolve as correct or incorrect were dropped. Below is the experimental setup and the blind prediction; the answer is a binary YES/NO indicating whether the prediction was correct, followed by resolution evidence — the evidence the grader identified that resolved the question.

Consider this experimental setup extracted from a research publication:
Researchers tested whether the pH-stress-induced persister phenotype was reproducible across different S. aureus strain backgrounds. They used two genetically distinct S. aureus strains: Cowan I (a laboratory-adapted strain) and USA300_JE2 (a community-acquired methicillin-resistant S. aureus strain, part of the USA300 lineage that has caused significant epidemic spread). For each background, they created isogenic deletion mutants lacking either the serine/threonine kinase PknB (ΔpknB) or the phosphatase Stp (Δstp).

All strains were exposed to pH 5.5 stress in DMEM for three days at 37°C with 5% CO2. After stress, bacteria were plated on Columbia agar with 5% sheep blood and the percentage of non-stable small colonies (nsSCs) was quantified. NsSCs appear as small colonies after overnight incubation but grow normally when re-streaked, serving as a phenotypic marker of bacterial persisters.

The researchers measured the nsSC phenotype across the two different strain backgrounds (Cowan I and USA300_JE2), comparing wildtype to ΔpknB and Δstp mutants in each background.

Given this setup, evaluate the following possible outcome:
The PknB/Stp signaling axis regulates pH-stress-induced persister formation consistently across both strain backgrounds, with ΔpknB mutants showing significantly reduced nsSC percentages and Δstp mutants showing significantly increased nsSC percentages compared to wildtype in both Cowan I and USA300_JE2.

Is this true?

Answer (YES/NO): NO